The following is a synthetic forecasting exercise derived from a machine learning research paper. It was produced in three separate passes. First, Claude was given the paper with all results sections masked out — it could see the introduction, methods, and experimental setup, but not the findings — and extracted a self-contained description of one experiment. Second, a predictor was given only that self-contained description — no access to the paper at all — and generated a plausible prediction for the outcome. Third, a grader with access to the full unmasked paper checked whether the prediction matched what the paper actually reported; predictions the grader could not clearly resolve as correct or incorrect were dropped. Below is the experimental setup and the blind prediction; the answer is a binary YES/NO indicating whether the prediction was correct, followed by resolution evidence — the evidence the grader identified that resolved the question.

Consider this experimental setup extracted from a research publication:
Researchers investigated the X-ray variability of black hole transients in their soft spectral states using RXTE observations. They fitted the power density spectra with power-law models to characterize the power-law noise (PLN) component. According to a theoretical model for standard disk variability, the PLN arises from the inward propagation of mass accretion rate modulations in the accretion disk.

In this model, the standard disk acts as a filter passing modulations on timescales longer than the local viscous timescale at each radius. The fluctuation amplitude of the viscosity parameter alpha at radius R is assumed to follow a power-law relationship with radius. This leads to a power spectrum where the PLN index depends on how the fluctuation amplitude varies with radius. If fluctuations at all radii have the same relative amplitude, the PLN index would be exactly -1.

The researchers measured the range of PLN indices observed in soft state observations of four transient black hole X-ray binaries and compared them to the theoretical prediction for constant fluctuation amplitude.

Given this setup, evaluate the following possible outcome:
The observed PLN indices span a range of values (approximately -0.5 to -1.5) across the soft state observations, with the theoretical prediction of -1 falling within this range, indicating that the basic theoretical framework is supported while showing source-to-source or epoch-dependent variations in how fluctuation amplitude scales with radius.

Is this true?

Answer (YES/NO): YES